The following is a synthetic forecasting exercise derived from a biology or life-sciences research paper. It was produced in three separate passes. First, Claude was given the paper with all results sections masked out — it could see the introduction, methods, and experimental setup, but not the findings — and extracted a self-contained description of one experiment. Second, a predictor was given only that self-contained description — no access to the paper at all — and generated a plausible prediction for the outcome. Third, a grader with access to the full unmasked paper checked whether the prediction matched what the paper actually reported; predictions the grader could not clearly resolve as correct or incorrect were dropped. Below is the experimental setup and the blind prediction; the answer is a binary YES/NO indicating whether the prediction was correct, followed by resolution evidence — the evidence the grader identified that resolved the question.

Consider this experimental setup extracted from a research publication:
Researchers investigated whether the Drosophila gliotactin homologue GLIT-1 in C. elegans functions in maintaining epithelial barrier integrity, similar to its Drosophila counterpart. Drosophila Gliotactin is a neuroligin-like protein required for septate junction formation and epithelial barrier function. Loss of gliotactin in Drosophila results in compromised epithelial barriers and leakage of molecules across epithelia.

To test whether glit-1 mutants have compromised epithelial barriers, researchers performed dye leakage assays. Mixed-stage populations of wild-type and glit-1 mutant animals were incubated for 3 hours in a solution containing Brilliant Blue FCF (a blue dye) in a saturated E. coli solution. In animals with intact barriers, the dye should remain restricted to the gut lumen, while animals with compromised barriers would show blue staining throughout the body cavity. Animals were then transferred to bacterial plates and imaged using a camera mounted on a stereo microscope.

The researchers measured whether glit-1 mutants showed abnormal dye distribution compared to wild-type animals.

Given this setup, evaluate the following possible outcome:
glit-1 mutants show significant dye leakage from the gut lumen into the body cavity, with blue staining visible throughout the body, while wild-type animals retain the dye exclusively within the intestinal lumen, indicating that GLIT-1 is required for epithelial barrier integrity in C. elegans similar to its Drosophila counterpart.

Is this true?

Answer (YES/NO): NO